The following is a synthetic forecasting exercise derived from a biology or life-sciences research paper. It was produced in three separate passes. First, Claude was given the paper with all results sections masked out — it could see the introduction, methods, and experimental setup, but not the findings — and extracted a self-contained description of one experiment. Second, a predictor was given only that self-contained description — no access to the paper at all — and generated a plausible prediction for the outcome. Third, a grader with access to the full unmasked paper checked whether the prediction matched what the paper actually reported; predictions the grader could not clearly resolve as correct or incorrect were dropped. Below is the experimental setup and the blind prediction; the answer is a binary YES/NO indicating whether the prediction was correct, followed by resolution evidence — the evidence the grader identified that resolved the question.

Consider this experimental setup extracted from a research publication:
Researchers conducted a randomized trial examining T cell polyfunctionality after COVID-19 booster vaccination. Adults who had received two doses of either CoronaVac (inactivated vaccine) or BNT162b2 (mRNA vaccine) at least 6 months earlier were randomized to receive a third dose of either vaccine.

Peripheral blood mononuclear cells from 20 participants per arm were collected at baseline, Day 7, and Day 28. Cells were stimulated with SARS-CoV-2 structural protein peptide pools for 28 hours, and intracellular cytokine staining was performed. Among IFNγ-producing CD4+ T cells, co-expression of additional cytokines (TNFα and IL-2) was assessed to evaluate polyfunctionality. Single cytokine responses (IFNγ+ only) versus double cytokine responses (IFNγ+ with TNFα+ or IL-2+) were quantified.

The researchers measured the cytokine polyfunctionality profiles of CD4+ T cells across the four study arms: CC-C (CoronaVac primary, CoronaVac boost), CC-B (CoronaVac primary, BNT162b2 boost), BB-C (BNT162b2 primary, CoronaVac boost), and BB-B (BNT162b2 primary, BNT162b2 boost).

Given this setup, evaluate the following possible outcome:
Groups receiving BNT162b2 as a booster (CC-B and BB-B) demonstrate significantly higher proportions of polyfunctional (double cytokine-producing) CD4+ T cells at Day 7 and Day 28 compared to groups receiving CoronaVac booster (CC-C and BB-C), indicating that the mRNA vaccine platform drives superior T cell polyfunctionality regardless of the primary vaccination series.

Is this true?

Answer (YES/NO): NO